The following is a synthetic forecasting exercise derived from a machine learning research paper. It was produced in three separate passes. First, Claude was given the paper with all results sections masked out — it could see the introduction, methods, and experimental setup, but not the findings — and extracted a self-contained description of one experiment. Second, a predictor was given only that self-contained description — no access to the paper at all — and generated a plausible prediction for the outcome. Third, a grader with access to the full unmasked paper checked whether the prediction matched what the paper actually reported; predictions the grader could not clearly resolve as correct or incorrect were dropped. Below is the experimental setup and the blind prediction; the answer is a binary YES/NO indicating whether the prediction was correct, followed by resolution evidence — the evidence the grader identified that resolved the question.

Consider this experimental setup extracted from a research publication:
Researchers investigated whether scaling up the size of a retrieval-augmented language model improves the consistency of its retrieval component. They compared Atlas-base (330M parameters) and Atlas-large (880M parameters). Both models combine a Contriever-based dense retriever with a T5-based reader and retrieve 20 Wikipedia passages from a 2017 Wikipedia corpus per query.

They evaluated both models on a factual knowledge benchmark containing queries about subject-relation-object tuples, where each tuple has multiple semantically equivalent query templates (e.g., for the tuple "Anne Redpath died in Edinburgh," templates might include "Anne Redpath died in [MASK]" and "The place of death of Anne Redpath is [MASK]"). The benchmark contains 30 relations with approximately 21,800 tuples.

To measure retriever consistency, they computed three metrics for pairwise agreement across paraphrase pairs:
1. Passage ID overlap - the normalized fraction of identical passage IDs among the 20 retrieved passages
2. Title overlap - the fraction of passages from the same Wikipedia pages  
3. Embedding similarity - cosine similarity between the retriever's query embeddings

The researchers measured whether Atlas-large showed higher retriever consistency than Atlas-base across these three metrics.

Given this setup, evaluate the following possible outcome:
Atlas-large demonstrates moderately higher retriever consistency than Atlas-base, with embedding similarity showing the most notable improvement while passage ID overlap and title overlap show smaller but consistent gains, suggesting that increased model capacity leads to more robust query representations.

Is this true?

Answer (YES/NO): NO